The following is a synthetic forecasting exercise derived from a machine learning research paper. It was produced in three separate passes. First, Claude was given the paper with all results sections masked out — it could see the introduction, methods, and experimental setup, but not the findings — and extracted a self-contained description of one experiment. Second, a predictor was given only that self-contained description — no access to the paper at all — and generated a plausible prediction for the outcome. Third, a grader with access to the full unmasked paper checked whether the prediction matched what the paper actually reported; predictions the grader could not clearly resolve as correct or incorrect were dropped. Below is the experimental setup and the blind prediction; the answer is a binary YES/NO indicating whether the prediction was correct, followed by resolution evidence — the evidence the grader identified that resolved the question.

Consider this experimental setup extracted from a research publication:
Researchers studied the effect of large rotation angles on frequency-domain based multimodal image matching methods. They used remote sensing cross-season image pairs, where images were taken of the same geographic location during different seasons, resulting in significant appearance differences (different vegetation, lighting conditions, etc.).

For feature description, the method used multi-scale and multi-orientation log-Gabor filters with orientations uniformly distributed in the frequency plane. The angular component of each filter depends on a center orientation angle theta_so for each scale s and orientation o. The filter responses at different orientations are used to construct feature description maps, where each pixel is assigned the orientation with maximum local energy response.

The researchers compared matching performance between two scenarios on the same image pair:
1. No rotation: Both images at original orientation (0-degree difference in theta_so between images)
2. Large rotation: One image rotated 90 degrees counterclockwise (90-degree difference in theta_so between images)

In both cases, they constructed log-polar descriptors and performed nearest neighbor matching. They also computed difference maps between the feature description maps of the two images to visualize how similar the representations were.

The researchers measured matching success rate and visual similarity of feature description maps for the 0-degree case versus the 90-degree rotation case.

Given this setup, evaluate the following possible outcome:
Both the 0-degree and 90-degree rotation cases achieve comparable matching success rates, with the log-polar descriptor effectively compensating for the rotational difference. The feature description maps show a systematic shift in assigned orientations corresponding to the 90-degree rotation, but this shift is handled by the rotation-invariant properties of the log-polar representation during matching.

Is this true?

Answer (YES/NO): NO